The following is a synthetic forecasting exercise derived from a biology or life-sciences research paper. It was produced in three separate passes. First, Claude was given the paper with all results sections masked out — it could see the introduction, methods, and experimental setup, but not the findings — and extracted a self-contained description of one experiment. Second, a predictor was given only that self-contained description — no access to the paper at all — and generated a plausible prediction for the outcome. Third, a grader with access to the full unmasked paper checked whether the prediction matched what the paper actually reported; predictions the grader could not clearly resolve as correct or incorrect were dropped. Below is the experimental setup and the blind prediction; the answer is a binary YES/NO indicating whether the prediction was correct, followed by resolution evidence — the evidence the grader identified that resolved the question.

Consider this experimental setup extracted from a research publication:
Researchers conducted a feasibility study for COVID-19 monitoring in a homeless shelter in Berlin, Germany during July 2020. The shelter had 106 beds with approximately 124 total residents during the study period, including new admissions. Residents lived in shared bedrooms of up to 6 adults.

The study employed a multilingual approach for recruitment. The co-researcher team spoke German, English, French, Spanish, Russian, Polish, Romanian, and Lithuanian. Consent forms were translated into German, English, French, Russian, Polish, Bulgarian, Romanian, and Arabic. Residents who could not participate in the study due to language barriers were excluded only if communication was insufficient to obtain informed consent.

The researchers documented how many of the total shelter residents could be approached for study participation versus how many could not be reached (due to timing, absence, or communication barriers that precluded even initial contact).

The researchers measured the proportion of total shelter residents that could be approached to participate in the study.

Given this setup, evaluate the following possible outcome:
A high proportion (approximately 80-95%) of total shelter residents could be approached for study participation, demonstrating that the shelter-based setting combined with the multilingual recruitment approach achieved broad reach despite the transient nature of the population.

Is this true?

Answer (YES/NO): NO